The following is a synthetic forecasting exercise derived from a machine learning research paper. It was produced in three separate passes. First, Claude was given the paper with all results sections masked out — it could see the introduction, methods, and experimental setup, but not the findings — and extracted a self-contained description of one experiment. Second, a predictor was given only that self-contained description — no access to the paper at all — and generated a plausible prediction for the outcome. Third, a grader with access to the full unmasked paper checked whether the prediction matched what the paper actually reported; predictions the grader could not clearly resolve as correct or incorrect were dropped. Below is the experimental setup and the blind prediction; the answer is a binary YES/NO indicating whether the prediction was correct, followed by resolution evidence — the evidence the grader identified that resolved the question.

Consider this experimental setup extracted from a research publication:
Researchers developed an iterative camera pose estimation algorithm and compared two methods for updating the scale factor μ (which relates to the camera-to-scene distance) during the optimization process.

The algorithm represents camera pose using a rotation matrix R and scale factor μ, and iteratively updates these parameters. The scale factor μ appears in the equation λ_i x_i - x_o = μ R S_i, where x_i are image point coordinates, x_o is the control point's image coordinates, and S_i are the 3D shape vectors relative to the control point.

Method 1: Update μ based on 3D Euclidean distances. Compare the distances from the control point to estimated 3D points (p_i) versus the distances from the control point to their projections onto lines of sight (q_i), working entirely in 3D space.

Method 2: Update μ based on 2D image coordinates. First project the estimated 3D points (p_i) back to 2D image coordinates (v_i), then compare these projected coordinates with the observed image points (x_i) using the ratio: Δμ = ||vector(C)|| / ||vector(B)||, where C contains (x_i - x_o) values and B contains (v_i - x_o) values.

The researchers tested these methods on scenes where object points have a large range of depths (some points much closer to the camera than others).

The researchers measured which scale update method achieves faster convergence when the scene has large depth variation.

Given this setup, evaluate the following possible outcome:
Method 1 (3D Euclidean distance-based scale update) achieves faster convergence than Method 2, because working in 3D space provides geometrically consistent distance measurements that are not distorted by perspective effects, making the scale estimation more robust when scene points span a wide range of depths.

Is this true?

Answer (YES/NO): NO